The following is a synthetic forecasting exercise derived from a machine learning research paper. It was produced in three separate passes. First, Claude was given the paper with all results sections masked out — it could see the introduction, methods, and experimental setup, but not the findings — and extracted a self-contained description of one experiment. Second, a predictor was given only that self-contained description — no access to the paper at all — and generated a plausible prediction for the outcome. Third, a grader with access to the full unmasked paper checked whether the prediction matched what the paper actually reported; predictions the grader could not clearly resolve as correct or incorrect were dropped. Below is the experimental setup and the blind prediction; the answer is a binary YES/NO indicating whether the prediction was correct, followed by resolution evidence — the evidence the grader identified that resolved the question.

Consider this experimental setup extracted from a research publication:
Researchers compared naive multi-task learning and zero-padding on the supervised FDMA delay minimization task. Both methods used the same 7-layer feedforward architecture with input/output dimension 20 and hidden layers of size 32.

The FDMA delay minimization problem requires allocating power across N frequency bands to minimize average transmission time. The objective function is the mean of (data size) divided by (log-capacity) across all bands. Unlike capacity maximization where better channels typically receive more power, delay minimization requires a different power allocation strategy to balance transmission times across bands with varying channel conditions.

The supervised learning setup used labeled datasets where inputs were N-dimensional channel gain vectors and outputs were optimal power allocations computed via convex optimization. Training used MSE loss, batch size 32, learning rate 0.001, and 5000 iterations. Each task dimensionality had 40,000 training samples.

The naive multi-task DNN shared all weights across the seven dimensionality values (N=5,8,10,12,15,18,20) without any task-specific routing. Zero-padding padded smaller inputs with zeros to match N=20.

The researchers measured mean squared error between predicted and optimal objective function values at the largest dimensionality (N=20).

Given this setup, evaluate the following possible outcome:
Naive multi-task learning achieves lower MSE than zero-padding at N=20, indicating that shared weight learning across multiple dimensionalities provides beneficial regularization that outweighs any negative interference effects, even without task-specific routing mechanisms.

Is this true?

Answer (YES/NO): NO